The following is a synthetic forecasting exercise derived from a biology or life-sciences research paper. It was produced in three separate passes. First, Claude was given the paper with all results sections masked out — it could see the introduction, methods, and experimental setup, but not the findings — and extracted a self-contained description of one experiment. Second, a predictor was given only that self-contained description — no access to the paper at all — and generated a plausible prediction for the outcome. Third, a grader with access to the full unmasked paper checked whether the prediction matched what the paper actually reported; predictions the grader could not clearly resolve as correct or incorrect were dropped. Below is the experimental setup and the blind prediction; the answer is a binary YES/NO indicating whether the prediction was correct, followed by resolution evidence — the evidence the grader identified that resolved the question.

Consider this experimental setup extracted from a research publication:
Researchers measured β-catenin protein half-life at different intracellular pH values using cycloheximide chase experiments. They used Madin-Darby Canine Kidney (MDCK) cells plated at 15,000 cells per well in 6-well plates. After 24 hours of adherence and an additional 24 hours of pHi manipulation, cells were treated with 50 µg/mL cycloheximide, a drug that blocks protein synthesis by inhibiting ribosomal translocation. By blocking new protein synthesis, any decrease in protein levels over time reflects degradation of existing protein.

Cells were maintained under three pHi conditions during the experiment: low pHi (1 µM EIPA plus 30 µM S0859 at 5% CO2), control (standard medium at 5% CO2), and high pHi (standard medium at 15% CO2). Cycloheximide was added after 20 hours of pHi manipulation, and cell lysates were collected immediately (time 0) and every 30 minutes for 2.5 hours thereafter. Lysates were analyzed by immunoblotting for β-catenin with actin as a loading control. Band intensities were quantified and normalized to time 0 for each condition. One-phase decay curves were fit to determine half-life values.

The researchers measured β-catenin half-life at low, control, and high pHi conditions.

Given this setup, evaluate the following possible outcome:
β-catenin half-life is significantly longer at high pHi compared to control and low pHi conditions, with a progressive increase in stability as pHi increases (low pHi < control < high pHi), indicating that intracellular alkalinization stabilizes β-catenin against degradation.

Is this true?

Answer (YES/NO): NO